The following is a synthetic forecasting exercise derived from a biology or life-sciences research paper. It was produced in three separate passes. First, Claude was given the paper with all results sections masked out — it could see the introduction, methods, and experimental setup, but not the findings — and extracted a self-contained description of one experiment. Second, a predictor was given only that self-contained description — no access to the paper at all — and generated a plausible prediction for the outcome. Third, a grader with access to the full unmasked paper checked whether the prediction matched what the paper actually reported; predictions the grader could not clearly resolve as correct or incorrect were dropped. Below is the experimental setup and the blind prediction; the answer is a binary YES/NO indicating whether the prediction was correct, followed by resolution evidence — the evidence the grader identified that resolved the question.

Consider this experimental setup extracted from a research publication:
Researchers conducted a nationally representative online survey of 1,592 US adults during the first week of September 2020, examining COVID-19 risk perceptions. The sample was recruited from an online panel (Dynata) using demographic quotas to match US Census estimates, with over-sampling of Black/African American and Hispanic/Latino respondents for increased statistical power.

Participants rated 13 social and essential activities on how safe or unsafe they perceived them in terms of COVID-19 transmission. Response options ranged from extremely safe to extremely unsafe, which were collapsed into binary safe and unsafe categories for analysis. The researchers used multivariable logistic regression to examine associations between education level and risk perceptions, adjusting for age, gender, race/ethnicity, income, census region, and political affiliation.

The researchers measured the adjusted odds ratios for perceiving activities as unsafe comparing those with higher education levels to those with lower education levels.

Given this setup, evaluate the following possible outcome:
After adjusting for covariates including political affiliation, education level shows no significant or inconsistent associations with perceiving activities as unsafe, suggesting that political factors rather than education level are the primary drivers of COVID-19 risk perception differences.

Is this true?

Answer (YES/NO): YES